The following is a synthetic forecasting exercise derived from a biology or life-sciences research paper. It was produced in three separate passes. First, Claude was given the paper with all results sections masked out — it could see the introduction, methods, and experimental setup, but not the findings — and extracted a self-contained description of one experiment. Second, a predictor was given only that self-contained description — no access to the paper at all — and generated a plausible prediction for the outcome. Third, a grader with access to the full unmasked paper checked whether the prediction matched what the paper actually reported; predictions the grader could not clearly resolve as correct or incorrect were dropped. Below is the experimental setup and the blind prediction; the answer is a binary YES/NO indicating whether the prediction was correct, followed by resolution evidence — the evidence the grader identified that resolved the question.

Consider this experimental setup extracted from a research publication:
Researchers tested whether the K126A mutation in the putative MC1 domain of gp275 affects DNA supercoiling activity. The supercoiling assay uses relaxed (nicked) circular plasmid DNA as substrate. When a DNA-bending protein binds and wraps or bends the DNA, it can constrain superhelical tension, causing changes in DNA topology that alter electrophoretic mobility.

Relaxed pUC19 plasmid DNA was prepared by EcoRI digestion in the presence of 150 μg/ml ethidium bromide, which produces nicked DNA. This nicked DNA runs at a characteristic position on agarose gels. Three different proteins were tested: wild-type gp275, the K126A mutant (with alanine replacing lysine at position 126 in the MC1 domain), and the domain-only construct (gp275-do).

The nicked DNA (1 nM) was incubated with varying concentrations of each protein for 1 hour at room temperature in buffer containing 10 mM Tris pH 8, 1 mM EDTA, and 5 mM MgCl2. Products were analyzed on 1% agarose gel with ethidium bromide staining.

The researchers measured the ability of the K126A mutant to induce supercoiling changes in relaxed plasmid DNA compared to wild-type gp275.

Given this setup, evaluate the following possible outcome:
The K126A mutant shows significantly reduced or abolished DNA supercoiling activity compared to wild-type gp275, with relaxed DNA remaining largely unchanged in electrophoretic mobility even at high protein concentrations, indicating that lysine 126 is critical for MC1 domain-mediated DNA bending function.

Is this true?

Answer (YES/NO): YES